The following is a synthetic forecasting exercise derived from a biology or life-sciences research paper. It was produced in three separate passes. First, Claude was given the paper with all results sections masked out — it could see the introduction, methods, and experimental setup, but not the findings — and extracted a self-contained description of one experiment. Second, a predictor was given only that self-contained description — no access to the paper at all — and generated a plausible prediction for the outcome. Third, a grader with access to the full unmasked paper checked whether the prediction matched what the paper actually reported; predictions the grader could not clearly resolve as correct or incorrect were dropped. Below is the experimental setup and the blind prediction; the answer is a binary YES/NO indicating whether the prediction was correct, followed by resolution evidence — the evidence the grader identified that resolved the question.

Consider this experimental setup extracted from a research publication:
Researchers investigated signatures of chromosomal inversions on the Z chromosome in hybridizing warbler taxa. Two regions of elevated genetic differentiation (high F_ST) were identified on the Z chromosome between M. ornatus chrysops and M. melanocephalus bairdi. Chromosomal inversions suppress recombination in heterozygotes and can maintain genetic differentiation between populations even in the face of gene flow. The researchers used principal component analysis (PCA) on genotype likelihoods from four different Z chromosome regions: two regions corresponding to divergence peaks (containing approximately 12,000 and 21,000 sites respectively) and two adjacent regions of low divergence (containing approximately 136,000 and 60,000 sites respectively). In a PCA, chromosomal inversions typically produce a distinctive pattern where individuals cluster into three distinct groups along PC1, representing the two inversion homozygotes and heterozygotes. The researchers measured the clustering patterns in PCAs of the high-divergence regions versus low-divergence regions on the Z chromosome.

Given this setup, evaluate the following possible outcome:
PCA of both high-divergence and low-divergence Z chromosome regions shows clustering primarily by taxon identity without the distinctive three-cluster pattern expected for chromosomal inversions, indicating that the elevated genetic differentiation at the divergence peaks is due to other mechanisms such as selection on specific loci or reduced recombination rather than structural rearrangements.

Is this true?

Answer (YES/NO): NO